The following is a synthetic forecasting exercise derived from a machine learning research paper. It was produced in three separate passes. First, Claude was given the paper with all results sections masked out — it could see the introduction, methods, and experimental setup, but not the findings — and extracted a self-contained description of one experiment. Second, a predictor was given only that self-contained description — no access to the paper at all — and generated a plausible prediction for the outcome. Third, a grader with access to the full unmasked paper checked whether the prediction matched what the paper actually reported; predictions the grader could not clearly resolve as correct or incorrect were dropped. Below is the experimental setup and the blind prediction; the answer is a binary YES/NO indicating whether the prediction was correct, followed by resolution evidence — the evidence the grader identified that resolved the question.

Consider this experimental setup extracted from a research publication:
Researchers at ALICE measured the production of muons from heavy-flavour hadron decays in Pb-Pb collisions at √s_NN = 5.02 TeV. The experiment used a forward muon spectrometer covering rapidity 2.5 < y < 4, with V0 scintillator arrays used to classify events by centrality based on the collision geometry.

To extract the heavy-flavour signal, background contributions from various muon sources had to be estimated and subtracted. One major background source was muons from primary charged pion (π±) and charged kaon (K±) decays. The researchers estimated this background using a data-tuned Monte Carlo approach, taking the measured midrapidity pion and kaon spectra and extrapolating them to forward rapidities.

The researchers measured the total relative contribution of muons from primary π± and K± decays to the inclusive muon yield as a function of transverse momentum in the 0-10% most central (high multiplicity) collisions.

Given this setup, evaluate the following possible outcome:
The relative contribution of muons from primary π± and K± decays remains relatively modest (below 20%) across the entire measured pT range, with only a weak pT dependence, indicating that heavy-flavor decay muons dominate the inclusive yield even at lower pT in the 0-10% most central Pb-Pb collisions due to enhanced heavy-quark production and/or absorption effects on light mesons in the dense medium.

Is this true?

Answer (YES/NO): NO